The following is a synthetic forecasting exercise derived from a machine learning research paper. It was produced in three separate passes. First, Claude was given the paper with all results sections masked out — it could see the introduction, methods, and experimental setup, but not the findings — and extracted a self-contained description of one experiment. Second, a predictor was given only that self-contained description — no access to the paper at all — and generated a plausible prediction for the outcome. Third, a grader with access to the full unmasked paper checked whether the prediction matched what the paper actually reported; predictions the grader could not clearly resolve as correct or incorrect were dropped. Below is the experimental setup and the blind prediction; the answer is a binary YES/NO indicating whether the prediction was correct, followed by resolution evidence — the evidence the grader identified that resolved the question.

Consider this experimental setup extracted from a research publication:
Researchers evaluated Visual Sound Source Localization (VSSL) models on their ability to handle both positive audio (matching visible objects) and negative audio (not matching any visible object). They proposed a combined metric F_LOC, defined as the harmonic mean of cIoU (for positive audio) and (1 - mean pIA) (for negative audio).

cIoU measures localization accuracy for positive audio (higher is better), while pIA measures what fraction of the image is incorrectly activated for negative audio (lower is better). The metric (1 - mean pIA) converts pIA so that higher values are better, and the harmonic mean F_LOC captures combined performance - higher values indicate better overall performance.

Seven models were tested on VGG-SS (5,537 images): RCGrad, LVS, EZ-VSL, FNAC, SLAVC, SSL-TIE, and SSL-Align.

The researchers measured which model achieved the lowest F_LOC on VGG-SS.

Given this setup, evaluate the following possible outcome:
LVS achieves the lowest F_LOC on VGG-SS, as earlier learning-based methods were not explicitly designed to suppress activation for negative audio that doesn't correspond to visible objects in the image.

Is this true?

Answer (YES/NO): YES